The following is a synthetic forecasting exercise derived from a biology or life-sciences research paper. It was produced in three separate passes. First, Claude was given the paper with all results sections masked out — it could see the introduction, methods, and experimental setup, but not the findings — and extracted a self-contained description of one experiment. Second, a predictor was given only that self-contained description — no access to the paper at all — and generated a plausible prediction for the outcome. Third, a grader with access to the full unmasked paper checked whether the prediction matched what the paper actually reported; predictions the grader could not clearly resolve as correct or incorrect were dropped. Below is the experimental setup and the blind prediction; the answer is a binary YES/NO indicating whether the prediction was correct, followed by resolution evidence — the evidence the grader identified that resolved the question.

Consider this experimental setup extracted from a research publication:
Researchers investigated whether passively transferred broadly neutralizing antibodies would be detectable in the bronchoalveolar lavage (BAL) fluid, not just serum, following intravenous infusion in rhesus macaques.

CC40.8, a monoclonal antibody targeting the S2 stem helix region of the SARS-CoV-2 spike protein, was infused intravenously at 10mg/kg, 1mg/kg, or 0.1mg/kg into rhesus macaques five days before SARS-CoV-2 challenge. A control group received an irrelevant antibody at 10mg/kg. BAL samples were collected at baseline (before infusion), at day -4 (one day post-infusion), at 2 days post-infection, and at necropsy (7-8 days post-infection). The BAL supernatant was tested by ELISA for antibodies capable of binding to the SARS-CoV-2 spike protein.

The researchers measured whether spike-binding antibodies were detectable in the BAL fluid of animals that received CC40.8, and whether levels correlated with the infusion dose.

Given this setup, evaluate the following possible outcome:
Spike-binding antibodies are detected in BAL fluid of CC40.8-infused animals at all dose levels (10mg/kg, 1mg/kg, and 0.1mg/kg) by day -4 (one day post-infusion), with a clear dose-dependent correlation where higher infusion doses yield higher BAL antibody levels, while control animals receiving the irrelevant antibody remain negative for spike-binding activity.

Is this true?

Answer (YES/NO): YES